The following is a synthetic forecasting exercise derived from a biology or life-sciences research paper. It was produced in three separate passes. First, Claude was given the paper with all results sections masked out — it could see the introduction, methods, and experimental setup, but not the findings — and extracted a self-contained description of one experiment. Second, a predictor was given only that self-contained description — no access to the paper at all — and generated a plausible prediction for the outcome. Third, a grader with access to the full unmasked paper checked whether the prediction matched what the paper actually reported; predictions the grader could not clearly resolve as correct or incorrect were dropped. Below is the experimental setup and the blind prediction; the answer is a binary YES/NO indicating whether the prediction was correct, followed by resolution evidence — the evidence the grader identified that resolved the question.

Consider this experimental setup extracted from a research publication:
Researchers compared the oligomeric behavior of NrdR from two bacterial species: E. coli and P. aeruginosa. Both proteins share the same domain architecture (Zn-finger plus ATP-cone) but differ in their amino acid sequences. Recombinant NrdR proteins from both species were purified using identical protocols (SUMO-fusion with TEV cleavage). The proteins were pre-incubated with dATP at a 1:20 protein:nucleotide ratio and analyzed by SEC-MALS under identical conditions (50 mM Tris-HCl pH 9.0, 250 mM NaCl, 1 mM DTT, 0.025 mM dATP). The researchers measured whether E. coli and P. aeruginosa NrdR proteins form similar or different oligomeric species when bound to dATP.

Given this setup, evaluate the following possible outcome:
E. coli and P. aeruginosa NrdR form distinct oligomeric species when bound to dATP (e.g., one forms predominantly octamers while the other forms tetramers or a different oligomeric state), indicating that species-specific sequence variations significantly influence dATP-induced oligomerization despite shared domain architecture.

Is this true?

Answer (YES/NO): YES